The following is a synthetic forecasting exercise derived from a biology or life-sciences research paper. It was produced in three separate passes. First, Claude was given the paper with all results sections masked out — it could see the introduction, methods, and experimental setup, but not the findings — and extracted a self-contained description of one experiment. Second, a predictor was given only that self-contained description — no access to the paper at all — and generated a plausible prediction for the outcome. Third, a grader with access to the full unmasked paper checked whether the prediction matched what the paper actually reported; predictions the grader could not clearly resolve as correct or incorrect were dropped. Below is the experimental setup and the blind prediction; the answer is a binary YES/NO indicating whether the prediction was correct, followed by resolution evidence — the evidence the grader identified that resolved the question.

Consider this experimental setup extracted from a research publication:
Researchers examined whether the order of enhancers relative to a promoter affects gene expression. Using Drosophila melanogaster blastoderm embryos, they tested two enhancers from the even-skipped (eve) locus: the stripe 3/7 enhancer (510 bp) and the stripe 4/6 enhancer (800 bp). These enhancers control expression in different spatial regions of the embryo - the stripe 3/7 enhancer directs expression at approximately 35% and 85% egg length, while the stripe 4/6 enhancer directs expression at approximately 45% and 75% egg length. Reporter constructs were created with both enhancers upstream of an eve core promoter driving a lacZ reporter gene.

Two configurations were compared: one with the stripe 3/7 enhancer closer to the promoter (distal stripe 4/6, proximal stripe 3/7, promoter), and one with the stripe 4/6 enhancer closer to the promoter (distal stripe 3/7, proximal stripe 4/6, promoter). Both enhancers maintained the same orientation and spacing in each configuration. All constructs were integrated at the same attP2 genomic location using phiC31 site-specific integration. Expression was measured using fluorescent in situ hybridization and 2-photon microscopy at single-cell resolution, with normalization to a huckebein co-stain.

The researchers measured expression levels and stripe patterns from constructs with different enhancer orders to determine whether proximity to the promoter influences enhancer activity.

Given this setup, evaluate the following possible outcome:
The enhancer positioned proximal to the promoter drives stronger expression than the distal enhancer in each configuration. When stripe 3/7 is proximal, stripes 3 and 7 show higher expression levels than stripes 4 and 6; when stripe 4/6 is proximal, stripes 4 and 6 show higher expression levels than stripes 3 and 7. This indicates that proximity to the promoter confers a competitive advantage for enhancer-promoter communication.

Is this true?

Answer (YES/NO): NO